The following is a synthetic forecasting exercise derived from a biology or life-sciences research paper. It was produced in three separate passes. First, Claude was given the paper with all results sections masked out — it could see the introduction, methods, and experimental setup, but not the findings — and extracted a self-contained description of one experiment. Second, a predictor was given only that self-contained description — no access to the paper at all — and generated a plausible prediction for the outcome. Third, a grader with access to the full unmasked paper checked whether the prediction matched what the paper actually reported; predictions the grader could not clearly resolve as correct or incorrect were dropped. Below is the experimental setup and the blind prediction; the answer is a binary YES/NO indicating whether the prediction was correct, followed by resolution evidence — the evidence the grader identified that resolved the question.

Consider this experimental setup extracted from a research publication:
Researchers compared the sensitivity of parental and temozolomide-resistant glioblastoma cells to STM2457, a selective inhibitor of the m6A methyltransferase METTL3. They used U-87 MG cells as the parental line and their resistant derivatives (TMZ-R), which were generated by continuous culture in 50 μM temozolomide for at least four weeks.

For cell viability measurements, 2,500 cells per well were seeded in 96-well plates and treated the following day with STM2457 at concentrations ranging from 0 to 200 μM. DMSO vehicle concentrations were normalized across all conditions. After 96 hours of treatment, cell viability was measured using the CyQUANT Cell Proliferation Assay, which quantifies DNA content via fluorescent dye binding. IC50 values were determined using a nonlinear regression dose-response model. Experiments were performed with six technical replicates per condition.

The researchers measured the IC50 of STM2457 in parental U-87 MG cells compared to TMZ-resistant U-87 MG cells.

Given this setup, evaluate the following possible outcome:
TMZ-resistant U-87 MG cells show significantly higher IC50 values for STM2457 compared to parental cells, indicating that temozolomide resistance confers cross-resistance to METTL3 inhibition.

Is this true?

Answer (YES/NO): NO